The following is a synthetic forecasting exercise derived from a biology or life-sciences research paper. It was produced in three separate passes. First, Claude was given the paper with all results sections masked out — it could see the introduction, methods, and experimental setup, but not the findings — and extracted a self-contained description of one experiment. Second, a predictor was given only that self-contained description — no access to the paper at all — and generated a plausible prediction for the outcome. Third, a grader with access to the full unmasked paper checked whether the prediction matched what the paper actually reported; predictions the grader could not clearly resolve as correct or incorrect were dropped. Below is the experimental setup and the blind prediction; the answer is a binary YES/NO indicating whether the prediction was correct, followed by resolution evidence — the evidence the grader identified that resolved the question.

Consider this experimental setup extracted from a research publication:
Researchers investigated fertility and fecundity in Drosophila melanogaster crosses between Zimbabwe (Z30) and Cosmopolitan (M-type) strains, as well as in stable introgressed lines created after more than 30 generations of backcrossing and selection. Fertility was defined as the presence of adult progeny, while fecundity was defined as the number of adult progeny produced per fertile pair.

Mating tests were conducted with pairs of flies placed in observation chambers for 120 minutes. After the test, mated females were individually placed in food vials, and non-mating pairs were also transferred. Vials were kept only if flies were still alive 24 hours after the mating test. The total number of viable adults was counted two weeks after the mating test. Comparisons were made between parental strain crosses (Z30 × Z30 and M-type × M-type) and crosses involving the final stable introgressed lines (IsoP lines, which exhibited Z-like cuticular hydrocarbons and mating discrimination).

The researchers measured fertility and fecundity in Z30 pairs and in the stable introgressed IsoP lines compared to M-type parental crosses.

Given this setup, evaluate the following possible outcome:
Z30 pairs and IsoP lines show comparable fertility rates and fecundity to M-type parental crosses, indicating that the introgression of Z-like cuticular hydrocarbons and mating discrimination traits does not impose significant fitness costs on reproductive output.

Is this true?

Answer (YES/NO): NO